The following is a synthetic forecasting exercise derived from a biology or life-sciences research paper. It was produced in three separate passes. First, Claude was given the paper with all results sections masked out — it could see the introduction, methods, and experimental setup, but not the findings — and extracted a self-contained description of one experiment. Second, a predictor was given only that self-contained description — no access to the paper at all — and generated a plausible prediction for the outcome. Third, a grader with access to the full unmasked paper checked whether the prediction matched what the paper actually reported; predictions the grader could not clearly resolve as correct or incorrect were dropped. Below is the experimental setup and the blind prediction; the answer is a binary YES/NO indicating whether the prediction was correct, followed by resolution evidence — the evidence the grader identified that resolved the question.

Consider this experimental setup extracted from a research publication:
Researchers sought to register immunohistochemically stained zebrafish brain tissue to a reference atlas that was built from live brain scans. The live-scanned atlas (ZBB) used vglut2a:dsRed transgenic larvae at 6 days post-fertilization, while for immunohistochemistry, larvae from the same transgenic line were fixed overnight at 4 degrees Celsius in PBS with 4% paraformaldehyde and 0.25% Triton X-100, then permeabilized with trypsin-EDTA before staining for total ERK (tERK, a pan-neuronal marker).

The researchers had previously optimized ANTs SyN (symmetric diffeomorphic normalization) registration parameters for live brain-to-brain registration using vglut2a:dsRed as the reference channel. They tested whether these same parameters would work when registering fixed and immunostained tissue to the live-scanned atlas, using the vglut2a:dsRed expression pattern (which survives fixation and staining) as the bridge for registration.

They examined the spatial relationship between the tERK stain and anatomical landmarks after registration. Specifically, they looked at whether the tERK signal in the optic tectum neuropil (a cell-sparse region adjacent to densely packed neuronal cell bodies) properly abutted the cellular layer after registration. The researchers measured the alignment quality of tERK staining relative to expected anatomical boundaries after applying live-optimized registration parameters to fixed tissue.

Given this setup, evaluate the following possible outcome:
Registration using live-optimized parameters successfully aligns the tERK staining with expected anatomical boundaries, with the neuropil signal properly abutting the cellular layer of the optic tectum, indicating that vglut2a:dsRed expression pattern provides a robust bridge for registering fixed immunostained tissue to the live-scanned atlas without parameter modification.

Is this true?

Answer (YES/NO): NO